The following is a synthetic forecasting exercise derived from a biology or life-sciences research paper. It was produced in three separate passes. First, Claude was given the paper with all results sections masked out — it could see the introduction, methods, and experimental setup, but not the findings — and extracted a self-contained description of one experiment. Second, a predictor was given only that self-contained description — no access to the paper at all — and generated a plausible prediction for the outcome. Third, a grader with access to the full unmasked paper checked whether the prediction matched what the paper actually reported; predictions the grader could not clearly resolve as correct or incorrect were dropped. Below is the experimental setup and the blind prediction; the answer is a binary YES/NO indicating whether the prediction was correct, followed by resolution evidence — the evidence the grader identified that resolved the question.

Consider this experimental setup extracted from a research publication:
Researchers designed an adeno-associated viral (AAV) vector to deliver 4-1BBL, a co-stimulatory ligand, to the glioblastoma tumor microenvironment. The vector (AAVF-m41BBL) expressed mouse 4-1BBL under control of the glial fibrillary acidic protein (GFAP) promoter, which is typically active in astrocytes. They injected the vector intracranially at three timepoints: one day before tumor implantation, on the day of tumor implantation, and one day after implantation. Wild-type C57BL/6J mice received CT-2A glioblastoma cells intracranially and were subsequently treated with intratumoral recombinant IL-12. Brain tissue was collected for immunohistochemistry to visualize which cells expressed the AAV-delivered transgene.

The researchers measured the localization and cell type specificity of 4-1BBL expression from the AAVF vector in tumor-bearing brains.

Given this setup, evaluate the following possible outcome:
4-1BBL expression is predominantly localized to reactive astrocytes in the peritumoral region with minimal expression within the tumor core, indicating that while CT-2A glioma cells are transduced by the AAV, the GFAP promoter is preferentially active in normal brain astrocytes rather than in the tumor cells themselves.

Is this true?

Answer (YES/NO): NO